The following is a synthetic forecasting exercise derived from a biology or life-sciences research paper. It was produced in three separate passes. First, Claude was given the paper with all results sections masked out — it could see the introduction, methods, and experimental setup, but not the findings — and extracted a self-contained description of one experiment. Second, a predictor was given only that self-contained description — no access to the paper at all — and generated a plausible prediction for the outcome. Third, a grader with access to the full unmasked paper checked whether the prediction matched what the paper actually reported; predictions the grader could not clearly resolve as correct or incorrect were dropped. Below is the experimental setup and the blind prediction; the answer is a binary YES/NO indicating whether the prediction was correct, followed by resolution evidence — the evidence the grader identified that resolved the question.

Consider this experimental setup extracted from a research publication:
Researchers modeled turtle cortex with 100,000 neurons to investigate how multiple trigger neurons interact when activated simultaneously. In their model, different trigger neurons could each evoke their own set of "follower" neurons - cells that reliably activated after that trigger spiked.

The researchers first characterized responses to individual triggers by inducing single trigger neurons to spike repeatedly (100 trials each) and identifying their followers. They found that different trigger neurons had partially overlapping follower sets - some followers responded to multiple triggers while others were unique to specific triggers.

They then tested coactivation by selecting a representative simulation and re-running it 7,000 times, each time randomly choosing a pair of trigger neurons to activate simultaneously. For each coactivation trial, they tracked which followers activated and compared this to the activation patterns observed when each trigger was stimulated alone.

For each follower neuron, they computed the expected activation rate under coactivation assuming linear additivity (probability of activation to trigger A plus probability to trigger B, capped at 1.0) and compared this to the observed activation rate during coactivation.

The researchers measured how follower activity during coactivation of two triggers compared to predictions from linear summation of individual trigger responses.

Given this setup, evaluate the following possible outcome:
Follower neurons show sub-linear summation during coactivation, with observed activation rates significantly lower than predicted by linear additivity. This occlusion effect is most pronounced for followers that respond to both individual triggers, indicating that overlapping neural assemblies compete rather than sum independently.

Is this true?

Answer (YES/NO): NO